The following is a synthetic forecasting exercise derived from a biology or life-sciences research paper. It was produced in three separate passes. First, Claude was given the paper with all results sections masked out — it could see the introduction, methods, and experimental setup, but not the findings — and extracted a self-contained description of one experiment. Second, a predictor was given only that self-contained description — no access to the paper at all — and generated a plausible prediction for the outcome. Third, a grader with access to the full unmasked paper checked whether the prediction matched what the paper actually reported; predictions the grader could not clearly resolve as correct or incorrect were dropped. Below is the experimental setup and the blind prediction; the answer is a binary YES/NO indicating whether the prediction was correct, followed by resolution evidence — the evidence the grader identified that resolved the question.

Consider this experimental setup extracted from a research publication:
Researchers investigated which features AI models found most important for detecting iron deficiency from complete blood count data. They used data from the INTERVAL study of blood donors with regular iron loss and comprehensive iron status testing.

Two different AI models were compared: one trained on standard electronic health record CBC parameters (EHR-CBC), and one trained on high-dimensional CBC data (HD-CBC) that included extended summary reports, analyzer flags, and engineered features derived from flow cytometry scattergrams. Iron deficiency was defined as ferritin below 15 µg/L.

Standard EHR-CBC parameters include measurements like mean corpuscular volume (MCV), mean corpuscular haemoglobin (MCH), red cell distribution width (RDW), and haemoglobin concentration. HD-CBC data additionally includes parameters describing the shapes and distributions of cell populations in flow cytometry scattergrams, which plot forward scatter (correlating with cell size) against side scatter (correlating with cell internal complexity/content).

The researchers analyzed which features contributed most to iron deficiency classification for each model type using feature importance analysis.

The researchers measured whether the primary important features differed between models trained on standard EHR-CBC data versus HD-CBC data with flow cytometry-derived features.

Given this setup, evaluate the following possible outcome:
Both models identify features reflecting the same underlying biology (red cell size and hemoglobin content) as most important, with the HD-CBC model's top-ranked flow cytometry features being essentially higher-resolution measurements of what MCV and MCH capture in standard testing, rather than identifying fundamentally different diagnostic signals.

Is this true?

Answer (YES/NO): NO